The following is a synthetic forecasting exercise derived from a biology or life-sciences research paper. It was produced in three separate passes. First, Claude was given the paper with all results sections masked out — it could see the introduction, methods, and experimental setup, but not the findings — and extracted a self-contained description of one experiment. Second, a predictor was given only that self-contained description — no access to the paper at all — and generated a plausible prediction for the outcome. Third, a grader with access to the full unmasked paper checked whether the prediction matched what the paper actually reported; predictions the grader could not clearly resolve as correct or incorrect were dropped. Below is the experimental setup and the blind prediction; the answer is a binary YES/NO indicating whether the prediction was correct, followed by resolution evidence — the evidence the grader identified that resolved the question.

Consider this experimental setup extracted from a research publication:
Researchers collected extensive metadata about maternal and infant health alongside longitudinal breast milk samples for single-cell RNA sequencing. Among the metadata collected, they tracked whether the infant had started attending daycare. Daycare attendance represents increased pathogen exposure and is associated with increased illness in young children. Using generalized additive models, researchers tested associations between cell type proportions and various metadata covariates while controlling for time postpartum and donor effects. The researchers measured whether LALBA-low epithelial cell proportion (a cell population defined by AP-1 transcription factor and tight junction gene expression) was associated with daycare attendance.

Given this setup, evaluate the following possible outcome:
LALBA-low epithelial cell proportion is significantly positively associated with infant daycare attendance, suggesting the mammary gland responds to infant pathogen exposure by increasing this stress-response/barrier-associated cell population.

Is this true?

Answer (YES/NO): NO